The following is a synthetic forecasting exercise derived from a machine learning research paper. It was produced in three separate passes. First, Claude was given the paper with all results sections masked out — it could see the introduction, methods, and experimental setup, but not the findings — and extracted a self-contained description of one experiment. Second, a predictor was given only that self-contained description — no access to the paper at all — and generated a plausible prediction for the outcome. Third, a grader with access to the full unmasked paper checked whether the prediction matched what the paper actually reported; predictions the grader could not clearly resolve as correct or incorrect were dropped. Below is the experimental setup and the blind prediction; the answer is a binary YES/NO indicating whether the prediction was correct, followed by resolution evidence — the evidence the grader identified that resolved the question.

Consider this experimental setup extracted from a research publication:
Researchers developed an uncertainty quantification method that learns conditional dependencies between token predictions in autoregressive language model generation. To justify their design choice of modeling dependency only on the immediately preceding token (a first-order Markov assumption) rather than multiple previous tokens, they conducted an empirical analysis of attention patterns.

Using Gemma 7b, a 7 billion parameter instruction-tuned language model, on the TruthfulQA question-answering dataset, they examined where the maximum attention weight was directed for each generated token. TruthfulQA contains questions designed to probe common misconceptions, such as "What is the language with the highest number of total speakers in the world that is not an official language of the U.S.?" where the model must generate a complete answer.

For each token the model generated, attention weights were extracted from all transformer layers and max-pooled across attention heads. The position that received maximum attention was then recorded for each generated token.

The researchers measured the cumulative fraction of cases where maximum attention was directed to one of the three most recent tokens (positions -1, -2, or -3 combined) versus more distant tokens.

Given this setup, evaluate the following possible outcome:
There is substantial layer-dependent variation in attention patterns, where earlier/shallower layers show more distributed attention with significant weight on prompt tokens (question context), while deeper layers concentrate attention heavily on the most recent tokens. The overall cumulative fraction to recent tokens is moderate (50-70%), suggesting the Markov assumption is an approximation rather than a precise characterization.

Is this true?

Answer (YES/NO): NO